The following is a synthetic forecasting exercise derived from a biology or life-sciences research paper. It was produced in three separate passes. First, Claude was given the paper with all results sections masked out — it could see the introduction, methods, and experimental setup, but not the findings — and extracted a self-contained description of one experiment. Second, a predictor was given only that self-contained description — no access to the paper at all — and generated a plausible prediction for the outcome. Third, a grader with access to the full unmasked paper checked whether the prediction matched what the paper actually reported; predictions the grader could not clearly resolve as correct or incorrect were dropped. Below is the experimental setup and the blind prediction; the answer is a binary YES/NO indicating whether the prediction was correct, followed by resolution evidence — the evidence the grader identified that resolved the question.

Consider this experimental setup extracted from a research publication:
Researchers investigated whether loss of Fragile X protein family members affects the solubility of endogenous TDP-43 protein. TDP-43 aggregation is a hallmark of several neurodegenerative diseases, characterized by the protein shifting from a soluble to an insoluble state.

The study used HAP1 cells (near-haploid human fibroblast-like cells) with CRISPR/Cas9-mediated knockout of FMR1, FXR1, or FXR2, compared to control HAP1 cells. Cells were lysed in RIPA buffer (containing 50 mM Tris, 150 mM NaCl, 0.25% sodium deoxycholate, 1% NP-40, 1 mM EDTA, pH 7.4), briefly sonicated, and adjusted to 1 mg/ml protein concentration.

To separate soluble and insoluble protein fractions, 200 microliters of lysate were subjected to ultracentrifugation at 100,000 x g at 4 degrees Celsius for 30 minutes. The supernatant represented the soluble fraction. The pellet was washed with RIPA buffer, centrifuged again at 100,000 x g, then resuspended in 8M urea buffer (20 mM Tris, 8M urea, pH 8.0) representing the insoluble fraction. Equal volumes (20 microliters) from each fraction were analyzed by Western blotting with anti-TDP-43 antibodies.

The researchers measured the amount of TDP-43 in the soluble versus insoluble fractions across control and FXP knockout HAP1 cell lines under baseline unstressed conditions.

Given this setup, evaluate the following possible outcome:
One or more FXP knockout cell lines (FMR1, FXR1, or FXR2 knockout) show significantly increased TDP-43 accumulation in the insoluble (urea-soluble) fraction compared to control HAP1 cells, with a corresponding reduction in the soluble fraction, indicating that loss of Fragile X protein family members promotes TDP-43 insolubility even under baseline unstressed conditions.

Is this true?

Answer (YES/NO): NO